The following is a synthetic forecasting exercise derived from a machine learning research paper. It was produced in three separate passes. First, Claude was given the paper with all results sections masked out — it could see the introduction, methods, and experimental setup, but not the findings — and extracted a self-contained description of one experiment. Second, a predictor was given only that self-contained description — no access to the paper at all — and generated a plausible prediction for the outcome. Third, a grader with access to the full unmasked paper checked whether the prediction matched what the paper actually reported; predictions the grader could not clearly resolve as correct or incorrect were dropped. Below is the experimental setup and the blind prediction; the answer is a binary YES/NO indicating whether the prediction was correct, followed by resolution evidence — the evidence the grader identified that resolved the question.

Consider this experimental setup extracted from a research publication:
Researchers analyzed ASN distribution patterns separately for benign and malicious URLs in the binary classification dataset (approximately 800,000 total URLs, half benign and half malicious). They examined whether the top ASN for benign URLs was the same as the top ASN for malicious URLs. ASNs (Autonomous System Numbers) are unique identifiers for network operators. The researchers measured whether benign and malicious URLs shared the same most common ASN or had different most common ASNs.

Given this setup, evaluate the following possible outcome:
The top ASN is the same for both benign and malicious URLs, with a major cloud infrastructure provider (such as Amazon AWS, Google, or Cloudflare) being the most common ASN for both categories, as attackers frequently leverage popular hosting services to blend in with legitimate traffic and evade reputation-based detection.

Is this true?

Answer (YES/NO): NO